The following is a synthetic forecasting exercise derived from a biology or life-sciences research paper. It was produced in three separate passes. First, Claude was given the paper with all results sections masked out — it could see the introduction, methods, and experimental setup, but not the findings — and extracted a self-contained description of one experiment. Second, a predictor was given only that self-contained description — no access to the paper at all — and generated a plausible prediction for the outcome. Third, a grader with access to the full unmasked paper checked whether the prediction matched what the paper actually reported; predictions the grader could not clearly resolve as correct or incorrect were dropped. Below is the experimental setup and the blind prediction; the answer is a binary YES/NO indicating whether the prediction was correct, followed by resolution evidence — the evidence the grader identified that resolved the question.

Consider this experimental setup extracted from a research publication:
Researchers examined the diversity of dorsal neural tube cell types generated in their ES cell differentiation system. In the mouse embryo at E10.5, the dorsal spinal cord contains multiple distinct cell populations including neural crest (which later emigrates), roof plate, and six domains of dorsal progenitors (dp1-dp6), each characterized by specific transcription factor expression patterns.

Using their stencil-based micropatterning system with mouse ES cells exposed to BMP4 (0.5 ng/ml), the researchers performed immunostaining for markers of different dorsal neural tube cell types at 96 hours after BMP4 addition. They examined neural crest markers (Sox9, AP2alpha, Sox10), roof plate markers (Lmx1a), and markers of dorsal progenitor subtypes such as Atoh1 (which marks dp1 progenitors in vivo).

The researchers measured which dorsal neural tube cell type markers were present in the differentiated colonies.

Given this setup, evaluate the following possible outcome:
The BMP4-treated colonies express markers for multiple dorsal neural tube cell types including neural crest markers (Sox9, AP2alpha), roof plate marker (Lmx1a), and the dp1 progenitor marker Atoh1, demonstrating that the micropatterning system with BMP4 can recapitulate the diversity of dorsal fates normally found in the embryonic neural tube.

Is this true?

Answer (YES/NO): YES